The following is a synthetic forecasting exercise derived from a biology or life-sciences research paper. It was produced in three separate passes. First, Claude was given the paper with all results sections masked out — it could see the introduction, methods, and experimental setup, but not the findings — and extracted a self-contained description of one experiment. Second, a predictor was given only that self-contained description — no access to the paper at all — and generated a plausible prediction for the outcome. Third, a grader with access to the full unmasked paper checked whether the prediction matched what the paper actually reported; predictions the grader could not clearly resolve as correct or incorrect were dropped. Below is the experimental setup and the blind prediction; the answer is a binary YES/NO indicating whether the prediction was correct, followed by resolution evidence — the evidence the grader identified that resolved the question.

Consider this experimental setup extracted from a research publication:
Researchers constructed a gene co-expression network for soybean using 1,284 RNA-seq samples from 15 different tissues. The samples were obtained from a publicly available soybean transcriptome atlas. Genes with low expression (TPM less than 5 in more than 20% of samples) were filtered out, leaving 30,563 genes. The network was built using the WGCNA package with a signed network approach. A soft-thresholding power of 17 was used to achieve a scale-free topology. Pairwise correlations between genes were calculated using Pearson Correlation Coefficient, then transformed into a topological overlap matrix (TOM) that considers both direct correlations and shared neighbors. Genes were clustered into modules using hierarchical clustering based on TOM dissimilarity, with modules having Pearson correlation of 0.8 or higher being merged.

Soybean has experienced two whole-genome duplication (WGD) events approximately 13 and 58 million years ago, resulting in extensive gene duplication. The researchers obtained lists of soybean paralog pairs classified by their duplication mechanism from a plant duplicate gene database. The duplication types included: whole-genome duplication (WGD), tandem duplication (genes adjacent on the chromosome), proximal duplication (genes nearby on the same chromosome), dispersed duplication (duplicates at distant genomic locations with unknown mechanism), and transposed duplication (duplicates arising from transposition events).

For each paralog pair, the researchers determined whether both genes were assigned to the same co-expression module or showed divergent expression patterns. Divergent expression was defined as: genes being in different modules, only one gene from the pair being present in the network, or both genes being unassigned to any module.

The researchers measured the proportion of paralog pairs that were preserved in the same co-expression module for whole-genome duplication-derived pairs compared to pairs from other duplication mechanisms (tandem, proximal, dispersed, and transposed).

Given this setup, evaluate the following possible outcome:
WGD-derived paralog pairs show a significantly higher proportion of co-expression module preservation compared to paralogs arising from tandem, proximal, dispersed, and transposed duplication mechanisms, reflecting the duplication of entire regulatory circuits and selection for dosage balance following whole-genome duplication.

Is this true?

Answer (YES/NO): YES